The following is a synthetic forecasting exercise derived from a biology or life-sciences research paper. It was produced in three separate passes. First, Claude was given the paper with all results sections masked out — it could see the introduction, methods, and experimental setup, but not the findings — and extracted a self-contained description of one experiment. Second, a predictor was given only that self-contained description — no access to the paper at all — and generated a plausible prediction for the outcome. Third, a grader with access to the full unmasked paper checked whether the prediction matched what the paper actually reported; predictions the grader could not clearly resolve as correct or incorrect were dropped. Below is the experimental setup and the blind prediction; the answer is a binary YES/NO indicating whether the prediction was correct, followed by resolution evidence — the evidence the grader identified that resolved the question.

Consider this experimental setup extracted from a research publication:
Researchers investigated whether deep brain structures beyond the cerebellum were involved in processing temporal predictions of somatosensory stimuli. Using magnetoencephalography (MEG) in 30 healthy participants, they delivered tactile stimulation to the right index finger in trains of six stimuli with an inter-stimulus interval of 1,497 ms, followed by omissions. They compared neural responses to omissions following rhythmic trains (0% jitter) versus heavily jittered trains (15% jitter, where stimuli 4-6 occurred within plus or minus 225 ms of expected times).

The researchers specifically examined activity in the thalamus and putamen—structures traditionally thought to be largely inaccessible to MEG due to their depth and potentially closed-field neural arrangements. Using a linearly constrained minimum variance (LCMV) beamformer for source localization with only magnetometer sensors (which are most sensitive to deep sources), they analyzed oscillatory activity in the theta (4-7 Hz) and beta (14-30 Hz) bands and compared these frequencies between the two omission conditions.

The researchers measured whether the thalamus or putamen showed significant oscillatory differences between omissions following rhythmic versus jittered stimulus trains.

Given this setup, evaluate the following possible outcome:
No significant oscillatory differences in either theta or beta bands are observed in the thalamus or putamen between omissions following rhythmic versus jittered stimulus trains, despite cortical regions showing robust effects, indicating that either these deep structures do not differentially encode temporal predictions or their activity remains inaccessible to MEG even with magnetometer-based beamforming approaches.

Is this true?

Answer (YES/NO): NO